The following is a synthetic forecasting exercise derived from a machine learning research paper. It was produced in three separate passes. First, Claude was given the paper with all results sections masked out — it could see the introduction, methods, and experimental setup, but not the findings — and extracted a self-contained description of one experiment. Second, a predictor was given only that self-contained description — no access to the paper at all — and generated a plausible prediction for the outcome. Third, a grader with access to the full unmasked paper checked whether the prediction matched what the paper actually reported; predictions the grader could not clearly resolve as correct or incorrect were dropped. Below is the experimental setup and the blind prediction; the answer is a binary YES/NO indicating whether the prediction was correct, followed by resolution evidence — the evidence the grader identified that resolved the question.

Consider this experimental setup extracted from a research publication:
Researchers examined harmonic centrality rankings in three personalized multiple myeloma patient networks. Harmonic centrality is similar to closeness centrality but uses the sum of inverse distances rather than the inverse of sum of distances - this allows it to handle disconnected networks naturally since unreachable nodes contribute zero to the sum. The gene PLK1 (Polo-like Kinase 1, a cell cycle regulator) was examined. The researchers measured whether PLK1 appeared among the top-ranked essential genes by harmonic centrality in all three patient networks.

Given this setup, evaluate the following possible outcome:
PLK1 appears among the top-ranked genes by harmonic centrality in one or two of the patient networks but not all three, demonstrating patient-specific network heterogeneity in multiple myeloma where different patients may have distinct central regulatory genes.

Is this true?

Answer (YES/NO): NO